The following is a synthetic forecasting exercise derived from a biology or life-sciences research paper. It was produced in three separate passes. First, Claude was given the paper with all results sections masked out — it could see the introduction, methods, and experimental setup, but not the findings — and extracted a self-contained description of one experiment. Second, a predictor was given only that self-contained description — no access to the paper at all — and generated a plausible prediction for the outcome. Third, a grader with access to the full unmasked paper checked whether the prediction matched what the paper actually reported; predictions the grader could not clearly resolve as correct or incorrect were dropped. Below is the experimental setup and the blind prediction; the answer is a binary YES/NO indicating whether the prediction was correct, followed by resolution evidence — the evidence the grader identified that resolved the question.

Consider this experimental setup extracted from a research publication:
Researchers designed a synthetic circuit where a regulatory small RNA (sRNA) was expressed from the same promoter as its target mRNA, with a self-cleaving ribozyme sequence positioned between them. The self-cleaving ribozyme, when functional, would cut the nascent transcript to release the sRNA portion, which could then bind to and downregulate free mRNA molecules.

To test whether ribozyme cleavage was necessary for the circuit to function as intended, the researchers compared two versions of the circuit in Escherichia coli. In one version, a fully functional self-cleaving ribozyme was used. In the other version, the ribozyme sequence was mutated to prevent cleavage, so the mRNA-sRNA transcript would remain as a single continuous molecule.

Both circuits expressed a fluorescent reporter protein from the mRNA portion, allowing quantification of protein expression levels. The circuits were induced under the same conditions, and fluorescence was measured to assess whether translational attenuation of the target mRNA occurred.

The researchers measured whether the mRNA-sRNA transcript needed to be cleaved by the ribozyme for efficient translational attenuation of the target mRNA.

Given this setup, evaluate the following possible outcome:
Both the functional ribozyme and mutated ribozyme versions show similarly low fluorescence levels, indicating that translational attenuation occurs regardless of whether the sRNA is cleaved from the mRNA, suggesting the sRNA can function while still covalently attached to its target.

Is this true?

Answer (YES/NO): NO